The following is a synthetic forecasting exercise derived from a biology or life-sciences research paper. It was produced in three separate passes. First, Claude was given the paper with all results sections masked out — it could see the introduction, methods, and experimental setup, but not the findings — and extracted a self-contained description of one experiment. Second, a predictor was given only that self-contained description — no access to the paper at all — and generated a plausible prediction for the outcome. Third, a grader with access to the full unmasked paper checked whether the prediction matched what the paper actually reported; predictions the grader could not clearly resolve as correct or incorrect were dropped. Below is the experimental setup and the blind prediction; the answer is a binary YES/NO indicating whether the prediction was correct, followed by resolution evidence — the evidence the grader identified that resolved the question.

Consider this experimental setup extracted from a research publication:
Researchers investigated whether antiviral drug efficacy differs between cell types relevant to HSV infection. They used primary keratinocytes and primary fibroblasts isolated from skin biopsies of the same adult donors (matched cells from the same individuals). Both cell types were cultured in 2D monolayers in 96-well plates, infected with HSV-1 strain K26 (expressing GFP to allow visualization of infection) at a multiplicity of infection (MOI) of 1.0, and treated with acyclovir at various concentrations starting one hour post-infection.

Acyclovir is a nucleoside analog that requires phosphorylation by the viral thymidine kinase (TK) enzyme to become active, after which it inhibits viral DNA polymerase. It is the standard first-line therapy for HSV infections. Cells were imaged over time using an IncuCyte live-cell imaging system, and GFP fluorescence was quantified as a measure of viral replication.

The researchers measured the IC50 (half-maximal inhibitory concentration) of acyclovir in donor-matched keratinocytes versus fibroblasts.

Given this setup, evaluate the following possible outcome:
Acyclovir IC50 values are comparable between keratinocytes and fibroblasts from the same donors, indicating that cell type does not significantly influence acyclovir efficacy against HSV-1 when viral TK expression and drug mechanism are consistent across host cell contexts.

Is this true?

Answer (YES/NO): NO